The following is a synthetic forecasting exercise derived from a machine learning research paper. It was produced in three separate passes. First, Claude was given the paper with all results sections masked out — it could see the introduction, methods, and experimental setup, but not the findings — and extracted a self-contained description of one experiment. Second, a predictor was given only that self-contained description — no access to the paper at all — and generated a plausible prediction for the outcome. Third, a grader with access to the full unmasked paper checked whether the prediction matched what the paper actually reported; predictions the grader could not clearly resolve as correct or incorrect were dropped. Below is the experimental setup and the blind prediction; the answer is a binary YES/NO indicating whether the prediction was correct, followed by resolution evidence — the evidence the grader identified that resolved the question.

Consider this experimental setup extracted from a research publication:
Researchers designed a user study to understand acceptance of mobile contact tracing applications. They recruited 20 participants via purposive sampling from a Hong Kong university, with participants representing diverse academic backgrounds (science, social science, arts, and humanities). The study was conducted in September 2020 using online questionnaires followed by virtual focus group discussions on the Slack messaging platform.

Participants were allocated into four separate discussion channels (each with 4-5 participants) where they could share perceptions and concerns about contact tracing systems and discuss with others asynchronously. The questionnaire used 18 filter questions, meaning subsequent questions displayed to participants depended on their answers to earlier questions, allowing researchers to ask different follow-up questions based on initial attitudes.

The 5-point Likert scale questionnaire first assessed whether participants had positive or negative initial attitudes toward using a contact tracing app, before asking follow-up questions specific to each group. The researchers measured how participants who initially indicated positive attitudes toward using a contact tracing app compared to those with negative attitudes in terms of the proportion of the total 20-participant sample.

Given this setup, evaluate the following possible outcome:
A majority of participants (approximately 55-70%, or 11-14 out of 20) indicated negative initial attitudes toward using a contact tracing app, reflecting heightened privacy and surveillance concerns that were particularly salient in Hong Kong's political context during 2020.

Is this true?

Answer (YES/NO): NO